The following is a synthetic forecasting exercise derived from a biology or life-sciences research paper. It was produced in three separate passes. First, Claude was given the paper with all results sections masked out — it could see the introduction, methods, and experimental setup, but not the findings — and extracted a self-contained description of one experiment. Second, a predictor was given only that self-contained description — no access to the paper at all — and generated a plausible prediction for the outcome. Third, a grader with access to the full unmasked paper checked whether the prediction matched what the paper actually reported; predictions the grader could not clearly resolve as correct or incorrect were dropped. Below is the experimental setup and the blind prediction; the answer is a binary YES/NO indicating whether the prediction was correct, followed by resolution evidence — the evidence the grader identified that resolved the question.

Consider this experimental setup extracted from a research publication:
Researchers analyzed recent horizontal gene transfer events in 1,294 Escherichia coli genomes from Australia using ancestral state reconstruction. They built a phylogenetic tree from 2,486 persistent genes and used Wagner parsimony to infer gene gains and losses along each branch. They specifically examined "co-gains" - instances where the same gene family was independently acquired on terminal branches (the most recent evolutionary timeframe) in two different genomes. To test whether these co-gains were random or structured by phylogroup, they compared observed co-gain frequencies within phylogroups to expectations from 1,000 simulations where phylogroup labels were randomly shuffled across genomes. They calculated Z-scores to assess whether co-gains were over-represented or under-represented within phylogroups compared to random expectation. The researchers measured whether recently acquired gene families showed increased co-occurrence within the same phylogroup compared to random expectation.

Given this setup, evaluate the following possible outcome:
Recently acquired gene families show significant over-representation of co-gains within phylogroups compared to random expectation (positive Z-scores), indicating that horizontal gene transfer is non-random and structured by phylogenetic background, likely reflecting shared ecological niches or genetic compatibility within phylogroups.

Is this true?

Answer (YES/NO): NO